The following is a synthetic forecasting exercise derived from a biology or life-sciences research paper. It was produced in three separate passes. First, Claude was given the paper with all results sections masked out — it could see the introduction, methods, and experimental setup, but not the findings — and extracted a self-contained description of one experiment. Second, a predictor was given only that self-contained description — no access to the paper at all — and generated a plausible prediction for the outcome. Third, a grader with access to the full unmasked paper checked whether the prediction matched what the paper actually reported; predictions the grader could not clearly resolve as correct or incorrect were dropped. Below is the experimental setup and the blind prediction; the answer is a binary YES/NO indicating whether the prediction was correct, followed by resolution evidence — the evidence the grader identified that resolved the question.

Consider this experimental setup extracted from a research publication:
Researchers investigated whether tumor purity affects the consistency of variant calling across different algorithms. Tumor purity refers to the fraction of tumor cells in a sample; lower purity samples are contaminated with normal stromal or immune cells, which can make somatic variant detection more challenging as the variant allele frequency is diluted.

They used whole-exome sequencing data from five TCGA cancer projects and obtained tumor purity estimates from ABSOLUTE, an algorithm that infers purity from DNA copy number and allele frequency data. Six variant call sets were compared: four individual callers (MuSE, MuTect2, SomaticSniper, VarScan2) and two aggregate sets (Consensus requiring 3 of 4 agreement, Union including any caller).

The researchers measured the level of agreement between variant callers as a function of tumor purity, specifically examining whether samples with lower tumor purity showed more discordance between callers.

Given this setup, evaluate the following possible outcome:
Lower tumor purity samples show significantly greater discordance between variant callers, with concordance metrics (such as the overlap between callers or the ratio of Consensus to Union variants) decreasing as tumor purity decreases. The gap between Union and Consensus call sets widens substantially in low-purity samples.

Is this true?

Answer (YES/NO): NO